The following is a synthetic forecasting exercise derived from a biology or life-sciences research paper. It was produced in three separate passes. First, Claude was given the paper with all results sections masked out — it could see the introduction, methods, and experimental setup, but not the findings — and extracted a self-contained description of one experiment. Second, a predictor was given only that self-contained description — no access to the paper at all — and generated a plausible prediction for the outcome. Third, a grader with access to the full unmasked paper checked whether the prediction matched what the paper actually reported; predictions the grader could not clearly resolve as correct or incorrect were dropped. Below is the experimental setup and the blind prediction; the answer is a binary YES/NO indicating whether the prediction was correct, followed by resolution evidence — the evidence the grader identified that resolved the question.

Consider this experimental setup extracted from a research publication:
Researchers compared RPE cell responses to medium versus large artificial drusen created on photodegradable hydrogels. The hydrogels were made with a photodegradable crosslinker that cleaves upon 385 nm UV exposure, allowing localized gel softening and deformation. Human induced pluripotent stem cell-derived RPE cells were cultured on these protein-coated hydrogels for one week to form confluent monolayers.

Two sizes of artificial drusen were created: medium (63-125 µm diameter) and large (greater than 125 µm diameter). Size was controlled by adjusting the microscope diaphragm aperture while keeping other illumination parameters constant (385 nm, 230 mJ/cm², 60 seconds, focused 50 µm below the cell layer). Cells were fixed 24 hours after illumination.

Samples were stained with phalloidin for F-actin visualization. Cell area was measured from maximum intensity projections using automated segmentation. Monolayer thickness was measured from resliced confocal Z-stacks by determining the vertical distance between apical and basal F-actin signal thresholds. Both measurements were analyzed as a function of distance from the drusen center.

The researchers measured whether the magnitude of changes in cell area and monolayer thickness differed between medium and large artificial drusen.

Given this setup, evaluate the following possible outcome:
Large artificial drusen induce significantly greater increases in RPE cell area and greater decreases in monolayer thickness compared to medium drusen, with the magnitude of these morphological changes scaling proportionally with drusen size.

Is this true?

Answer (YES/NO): NO